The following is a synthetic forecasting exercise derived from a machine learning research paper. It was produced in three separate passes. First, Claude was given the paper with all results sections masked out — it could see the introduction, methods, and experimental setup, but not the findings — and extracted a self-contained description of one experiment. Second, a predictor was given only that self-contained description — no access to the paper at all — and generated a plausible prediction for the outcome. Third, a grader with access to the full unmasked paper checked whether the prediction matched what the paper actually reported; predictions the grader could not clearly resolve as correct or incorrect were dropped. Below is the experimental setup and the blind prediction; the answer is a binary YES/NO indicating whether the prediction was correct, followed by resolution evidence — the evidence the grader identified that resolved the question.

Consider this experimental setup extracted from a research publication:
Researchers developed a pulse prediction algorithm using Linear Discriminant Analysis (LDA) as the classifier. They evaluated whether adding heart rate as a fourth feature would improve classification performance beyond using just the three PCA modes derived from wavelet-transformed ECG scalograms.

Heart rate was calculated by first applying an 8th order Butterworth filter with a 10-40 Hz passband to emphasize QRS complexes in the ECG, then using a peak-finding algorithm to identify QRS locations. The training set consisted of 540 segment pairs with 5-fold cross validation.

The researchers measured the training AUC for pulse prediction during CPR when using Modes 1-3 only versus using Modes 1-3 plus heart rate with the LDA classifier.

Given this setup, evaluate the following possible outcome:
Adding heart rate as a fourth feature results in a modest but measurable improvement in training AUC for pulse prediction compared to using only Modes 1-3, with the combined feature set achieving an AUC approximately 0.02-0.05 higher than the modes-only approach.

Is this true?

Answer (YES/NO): NO